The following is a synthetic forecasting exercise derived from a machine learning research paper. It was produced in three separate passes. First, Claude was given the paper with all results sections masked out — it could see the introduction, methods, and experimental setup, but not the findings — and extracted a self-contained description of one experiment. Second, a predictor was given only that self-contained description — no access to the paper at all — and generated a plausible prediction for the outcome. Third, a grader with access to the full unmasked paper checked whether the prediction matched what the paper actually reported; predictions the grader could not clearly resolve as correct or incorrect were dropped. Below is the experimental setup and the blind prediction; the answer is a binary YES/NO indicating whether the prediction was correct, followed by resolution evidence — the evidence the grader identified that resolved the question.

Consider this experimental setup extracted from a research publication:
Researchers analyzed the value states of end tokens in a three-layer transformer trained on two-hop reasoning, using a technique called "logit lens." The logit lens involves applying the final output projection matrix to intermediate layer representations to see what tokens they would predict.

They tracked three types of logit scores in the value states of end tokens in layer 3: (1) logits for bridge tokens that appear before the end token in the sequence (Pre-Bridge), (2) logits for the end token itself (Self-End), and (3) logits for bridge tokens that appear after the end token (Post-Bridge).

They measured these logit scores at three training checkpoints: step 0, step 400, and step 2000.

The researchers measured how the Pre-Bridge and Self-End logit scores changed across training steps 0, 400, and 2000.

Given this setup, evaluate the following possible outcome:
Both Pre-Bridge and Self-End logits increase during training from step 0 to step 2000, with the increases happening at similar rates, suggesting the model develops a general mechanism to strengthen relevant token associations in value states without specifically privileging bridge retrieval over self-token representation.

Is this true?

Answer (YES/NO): NO